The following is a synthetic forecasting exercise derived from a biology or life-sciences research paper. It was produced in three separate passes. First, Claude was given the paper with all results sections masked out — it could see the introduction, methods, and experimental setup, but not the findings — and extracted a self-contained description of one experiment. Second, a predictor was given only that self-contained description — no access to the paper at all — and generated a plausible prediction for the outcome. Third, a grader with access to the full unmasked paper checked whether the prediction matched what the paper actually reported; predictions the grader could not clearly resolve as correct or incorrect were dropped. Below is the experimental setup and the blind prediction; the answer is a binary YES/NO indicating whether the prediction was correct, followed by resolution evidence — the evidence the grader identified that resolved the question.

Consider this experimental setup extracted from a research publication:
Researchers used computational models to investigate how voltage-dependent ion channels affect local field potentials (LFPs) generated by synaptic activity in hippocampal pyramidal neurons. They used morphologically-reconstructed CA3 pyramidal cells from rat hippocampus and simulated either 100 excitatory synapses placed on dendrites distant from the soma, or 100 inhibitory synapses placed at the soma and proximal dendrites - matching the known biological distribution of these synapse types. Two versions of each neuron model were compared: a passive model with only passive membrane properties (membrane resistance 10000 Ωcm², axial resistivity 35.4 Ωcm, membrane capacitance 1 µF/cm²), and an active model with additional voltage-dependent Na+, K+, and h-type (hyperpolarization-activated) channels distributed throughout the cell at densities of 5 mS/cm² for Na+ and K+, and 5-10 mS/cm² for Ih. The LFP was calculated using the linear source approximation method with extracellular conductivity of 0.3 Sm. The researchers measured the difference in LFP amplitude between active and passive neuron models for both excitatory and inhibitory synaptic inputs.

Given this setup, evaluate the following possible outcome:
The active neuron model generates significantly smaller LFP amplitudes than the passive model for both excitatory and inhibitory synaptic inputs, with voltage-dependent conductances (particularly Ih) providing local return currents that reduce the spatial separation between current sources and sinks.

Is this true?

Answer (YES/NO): NO